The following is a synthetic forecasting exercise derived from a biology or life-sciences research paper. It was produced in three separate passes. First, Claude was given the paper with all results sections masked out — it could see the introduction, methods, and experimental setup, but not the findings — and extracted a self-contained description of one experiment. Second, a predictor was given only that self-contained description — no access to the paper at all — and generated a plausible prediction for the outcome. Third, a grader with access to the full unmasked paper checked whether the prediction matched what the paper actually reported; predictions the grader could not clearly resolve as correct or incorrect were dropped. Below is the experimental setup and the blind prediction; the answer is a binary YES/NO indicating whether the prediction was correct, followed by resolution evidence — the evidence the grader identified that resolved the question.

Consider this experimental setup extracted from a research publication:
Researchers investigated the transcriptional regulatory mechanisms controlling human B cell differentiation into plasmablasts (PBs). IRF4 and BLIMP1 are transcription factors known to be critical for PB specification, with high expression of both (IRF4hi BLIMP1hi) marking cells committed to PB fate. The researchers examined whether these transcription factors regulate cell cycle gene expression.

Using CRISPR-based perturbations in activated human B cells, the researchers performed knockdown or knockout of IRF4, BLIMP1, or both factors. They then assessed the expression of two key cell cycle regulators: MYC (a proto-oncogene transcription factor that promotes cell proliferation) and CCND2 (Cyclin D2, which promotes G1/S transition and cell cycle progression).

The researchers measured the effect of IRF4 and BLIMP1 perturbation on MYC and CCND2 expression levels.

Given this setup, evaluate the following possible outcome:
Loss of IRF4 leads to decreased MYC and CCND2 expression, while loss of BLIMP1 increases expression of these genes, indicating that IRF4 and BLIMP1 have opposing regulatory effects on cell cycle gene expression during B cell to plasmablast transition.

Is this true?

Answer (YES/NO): NO